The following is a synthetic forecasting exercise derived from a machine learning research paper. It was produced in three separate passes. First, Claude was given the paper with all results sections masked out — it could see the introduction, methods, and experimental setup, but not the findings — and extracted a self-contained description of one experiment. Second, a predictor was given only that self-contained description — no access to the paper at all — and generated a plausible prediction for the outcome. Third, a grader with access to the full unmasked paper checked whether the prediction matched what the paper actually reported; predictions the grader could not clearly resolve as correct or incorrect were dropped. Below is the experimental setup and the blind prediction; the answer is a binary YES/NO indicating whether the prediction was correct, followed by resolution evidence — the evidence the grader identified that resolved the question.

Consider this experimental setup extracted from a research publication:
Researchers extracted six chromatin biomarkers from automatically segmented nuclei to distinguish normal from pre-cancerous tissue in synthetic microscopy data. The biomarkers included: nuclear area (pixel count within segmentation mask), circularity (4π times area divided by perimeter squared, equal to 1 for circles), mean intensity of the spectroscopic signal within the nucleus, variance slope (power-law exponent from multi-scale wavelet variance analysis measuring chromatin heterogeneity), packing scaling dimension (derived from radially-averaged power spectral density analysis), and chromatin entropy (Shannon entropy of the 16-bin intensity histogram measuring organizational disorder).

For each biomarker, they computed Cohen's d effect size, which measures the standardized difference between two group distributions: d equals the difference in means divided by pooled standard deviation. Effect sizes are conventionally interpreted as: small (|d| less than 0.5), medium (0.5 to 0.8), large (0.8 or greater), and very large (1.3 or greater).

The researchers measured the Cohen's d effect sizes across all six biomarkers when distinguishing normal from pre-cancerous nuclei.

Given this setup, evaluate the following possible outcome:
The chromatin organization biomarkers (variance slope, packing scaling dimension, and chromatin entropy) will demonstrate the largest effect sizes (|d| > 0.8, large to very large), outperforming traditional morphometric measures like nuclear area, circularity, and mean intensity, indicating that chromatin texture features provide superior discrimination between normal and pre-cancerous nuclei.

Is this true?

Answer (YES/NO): NO